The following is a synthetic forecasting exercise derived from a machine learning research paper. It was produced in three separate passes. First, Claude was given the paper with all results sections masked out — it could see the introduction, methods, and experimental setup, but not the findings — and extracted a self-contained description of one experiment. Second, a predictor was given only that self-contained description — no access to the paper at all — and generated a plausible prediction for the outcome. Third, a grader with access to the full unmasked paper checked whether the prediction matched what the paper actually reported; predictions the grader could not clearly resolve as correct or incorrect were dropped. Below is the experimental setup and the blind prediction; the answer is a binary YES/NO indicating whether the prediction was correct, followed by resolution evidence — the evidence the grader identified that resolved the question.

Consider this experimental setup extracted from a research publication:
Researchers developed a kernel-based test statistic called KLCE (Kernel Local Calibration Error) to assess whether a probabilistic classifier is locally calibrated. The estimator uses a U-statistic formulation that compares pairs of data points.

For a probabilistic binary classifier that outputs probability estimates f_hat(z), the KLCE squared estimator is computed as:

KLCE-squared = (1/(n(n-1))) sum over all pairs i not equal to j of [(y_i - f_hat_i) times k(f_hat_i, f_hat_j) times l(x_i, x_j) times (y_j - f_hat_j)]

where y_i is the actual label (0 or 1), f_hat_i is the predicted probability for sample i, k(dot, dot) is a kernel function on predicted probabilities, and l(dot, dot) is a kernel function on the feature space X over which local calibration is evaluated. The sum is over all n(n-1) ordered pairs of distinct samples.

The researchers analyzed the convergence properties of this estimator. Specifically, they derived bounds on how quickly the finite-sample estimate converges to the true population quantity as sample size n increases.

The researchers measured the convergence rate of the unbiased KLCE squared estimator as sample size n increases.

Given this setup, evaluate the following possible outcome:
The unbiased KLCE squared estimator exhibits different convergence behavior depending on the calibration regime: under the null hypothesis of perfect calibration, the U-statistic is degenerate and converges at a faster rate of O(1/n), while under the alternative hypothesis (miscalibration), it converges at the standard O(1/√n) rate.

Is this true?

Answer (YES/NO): NO